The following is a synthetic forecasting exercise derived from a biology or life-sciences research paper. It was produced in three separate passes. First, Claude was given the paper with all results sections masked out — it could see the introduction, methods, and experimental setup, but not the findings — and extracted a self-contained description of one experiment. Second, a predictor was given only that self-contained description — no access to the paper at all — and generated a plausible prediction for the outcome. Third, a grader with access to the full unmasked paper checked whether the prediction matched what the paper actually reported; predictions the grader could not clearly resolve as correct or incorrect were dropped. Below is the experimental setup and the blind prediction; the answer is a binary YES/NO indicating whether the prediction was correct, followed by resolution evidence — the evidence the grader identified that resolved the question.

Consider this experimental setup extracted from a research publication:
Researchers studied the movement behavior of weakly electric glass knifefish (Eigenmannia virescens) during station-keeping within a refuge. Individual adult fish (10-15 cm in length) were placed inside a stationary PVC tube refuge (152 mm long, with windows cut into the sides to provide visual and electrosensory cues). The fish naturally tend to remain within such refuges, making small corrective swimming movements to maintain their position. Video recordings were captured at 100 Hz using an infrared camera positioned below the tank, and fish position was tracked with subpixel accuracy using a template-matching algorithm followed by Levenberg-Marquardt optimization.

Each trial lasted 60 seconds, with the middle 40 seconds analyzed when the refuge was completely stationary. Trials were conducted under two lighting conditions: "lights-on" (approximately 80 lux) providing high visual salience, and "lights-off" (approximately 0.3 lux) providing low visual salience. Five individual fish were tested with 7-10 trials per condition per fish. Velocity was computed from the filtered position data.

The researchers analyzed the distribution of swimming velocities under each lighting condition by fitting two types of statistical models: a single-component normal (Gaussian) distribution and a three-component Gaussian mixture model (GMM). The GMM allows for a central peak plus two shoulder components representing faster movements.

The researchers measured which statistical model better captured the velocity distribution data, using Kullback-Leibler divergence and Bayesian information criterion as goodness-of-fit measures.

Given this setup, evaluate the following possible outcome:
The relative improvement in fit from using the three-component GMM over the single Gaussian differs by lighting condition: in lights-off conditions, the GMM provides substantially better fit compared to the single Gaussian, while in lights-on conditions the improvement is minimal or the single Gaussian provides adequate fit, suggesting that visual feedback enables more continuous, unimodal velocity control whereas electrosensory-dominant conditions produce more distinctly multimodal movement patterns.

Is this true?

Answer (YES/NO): NO